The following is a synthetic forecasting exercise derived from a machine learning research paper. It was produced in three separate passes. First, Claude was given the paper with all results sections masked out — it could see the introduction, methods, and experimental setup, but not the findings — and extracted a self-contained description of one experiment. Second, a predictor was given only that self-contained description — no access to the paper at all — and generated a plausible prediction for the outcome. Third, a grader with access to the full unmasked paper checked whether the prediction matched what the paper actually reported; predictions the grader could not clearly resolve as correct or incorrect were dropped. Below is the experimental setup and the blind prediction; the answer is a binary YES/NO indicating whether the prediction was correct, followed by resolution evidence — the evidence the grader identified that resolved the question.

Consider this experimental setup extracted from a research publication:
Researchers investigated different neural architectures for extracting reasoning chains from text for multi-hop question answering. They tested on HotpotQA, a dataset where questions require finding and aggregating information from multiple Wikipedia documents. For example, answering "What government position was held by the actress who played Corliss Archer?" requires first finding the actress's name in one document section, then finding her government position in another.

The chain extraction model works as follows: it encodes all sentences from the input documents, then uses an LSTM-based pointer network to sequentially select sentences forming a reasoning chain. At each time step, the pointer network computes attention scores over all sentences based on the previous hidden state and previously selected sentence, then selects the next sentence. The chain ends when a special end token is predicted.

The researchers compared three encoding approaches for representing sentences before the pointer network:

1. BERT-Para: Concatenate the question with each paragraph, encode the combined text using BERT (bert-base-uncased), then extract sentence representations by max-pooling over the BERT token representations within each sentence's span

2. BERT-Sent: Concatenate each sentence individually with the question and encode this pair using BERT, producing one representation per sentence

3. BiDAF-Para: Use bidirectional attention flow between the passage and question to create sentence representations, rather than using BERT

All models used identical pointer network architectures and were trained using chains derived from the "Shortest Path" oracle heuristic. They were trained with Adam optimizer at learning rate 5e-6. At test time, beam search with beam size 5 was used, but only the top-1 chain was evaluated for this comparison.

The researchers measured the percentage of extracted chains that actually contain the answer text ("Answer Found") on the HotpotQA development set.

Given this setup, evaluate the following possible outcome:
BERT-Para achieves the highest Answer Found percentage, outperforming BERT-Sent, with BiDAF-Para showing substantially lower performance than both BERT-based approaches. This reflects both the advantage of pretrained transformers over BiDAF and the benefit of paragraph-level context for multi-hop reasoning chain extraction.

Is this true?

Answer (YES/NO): YES